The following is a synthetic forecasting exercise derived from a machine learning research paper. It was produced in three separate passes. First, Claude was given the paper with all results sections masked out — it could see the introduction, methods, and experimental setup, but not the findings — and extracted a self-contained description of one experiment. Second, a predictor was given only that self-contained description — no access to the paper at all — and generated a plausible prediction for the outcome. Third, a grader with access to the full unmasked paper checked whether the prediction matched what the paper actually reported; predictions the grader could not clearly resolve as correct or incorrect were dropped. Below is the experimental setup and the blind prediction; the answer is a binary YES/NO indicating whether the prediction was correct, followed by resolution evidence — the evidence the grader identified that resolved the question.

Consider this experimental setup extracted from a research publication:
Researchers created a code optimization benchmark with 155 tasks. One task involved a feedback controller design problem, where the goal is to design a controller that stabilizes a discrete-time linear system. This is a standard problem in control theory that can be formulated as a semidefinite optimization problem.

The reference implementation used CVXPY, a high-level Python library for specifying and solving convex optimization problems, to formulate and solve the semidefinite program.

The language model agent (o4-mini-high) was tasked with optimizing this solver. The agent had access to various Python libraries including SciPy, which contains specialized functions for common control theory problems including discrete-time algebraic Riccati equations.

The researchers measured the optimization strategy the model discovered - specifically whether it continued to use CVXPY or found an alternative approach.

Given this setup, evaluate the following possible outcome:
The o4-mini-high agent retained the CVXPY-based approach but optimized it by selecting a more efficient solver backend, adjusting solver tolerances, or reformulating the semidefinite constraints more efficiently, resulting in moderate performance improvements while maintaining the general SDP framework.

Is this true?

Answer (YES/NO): NO